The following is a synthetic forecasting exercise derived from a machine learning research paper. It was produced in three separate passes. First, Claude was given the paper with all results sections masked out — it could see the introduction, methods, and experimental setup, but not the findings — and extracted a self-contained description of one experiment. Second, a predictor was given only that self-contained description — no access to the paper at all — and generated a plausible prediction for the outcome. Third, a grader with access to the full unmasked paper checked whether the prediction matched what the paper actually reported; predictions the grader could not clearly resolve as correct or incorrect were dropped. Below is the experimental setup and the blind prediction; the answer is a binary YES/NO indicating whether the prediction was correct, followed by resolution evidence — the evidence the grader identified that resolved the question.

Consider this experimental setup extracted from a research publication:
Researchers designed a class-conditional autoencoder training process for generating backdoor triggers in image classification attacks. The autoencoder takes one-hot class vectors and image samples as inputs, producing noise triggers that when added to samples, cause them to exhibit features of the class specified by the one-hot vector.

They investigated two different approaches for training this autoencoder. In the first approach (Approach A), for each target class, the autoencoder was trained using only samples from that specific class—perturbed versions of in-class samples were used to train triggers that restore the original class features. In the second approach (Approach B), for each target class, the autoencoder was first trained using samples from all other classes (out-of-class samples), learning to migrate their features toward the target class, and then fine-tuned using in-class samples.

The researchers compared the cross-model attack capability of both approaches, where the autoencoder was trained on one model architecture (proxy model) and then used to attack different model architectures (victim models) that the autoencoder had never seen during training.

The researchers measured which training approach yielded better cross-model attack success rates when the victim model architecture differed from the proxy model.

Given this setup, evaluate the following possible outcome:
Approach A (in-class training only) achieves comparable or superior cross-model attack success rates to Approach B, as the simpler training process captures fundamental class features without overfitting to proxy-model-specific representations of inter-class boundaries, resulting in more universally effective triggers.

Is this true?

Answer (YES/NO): NO